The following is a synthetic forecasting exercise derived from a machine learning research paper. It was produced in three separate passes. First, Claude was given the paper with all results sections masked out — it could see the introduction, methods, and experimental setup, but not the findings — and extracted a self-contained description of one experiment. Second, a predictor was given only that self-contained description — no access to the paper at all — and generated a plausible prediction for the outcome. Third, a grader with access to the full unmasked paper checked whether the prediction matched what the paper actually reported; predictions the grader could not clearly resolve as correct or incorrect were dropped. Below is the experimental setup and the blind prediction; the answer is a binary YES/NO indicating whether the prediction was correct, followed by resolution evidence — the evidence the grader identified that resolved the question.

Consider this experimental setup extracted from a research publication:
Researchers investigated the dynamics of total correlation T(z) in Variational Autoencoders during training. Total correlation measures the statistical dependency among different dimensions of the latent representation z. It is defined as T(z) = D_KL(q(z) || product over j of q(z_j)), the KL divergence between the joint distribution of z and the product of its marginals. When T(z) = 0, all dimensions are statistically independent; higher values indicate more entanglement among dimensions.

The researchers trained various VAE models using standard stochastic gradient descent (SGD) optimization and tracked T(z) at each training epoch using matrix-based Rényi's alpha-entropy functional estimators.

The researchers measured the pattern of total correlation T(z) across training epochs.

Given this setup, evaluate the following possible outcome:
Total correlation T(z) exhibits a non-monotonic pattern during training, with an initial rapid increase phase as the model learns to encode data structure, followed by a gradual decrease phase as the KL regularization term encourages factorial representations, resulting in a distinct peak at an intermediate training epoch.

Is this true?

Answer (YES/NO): YES